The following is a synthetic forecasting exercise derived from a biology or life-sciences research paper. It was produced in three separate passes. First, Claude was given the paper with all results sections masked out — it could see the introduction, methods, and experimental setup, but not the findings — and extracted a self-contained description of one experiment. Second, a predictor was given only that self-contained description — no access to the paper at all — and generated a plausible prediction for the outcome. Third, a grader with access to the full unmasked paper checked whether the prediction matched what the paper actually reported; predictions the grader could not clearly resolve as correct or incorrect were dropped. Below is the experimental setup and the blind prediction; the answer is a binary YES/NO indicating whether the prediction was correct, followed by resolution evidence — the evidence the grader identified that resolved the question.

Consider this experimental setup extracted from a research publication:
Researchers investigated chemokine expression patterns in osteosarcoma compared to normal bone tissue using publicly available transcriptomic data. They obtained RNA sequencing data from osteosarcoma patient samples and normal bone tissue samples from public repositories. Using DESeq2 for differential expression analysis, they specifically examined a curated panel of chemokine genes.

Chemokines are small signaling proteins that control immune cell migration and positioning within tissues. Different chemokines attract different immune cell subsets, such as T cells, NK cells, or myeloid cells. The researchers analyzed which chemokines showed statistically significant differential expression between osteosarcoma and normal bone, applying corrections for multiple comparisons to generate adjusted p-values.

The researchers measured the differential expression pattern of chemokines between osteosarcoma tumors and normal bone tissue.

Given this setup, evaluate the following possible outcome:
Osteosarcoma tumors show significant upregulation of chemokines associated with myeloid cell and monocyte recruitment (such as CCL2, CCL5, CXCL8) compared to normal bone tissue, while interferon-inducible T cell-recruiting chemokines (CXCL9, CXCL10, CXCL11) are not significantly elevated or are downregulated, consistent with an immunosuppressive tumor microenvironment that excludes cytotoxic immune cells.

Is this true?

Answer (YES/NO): NO